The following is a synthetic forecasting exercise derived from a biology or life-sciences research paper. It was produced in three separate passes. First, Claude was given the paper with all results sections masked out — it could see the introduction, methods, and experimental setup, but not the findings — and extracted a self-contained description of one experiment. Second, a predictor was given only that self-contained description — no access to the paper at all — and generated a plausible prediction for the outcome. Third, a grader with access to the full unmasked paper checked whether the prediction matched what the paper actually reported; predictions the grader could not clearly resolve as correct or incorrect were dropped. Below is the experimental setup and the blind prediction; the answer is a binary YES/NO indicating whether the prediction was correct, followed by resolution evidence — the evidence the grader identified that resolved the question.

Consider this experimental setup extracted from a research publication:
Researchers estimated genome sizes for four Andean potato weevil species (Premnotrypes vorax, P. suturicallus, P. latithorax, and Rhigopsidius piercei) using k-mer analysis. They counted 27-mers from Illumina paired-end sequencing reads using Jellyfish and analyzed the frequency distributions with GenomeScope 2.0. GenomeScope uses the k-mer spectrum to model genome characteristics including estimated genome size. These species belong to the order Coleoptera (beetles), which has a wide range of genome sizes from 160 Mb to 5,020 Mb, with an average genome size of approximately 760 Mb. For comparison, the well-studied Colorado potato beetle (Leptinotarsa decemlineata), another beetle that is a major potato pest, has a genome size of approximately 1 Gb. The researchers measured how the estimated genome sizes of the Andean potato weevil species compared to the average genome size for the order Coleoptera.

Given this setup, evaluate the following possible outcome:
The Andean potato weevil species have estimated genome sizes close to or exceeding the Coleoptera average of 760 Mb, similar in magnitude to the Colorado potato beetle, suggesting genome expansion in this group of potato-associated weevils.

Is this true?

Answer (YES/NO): NO